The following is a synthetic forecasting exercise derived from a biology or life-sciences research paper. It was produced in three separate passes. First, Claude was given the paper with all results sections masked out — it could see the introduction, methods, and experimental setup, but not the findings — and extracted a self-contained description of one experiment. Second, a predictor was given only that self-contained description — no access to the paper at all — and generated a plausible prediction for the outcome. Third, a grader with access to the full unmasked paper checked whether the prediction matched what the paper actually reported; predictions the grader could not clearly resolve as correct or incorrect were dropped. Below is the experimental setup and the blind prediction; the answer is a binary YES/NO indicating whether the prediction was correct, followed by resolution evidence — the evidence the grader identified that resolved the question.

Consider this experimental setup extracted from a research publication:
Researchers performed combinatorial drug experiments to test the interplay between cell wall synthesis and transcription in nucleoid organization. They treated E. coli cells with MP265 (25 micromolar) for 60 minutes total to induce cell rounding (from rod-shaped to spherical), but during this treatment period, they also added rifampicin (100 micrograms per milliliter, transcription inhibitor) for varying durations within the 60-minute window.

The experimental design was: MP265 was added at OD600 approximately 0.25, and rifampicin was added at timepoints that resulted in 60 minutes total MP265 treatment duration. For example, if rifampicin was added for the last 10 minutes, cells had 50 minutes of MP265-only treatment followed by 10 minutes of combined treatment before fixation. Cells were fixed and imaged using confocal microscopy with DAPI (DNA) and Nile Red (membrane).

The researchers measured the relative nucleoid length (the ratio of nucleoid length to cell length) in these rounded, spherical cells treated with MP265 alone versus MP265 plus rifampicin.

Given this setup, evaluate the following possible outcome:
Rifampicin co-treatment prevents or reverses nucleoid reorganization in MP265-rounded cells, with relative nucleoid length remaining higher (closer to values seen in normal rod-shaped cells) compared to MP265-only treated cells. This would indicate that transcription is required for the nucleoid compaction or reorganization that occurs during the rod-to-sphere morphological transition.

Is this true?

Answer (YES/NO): NO